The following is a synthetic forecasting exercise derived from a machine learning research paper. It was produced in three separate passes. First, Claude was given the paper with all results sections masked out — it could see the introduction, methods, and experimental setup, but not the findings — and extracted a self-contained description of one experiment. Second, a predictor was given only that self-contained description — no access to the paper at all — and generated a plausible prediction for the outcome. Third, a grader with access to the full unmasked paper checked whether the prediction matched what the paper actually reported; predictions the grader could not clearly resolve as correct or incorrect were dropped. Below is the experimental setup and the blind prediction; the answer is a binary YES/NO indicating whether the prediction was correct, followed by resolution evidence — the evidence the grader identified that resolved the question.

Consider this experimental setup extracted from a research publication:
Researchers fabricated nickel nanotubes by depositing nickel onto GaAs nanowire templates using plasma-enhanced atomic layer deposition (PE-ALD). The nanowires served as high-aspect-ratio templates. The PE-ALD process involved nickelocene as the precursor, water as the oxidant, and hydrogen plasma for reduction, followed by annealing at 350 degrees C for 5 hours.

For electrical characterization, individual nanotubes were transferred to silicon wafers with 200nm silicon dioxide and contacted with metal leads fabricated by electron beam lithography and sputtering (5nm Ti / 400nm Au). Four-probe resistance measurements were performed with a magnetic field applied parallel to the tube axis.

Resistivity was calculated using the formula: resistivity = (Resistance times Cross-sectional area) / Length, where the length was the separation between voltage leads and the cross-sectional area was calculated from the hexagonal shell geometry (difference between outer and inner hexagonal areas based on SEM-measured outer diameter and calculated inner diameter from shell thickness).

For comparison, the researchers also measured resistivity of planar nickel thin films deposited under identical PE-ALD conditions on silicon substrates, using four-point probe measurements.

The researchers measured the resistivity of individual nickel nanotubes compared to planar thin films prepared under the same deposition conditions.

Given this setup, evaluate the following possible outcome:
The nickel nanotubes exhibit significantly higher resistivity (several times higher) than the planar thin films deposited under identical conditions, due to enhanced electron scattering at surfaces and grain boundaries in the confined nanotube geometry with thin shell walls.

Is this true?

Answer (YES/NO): NO